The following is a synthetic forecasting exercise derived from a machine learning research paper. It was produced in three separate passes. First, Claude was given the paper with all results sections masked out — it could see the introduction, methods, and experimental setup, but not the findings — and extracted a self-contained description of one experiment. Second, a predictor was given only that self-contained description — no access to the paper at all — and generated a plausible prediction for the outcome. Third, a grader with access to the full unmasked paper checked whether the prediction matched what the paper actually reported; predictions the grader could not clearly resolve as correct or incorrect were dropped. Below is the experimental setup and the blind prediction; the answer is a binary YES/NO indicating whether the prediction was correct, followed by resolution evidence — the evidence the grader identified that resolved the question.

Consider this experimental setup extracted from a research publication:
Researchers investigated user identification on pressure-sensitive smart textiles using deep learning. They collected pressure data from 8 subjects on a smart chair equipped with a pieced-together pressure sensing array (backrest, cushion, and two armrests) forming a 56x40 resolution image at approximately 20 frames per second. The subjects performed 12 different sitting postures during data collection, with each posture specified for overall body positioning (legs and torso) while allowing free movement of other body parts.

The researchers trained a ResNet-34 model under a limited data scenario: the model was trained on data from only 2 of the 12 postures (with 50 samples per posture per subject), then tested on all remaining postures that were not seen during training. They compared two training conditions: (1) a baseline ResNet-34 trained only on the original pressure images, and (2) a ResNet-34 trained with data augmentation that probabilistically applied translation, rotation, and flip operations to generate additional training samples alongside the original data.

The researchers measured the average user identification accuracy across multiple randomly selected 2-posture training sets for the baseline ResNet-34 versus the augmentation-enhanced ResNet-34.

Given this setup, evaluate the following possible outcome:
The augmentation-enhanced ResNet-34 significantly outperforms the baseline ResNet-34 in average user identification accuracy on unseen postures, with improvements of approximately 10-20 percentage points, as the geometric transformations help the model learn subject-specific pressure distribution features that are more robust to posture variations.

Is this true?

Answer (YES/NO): NO